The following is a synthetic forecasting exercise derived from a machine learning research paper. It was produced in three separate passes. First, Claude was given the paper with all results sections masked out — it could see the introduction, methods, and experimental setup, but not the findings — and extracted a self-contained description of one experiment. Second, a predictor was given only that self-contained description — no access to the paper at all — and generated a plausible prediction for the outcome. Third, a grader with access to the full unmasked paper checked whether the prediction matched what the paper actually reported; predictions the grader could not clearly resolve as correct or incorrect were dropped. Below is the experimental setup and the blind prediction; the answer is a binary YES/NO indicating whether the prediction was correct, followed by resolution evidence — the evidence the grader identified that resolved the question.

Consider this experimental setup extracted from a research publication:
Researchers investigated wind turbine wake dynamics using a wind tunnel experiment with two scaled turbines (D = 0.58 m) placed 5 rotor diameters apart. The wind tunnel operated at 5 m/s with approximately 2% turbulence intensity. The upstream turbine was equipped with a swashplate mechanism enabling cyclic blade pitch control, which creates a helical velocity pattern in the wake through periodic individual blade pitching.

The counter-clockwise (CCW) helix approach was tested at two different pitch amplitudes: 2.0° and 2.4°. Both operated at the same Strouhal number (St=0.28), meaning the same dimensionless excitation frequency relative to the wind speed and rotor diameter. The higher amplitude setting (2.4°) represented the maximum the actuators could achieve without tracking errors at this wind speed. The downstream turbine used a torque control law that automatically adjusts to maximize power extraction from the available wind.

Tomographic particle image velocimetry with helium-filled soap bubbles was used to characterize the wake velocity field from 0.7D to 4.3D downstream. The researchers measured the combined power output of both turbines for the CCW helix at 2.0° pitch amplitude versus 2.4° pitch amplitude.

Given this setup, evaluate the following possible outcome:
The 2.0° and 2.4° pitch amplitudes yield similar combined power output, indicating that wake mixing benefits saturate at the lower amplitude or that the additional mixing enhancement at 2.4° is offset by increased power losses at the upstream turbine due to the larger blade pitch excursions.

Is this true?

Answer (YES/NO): NO